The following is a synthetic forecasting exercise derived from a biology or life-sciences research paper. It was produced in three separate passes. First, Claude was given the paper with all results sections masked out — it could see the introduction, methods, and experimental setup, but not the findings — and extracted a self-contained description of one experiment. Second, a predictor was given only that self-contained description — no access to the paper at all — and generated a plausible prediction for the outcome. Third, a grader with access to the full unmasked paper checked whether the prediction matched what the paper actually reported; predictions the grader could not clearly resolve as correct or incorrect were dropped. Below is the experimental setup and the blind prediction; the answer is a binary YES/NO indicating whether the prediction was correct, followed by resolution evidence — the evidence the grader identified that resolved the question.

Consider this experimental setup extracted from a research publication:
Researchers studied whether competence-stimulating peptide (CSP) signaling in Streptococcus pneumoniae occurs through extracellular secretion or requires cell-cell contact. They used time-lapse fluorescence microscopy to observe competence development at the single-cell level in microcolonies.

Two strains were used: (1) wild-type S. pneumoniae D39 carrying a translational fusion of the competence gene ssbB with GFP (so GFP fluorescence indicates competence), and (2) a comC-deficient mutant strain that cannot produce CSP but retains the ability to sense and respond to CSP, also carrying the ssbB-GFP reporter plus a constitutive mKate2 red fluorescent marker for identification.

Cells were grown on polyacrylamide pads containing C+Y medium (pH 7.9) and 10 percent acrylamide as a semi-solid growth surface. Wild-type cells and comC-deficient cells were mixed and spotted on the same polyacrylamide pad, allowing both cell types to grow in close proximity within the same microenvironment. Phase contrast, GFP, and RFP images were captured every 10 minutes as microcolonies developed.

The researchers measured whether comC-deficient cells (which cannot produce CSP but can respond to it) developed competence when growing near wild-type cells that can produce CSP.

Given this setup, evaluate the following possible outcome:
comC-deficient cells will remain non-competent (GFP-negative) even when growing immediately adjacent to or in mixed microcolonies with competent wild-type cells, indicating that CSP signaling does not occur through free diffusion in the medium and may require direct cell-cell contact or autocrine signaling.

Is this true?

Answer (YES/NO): NO